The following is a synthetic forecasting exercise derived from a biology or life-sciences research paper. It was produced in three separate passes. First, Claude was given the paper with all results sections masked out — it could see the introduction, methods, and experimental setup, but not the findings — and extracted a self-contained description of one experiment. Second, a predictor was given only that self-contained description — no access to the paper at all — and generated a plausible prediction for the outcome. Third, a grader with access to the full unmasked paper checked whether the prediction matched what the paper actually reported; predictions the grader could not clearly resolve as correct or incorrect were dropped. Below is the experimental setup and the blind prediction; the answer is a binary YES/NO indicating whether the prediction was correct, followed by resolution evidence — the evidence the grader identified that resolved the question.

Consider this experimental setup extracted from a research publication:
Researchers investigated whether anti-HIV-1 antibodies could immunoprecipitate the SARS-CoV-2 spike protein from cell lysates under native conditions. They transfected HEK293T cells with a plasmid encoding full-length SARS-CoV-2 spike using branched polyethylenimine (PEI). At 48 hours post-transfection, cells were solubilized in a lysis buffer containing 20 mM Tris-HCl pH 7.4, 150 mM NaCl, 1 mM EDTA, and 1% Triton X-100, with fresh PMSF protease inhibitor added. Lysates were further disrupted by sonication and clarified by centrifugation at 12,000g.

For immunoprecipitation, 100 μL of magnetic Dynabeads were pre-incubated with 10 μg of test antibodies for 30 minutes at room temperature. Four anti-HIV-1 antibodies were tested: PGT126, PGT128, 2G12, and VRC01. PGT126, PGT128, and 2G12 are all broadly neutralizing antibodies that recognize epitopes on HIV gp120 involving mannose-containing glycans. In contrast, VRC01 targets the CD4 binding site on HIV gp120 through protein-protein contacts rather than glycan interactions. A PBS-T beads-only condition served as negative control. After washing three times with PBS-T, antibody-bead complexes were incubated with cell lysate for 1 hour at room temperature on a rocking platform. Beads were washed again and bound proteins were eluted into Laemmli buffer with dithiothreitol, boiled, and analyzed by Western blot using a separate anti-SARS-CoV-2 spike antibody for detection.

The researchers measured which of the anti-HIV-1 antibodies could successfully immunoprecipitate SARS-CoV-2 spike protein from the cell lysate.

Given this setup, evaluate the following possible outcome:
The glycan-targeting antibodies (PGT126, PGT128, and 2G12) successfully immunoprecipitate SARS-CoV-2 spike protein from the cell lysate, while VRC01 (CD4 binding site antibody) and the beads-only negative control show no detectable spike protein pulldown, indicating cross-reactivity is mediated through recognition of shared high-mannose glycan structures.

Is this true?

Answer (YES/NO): YES